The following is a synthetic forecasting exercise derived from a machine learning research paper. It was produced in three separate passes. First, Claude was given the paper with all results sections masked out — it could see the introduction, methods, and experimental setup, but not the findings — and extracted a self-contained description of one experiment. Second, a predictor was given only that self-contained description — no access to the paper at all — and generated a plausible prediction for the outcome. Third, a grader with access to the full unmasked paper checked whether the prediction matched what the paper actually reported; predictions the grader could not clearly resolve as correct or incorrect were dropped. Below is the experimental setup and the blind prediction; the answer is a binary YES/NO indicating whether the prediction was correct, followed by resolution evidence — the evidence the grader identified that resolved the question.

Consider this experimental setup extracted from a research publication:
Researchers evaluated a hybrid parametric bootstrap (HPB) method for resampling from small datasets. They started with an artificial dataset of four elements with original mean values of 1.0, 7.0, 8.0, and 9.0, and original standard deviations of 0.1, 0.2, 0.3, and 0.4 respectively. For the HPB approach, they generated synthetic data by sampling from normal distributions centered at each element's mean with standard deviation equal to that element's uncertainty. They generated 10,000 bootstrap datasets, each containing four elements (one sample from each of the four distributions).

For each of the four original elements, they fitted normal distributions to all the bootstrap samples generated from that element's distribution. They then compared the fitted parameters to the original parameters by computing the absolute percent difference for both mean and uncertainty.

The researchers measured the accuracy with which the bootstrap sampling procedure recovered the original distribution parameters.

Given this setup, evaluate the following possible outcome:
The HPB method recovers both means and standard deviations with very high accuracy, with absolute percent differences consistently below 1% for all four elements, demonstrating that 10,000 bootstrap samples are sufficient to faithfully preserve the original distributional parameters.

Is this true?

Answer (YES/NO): NO